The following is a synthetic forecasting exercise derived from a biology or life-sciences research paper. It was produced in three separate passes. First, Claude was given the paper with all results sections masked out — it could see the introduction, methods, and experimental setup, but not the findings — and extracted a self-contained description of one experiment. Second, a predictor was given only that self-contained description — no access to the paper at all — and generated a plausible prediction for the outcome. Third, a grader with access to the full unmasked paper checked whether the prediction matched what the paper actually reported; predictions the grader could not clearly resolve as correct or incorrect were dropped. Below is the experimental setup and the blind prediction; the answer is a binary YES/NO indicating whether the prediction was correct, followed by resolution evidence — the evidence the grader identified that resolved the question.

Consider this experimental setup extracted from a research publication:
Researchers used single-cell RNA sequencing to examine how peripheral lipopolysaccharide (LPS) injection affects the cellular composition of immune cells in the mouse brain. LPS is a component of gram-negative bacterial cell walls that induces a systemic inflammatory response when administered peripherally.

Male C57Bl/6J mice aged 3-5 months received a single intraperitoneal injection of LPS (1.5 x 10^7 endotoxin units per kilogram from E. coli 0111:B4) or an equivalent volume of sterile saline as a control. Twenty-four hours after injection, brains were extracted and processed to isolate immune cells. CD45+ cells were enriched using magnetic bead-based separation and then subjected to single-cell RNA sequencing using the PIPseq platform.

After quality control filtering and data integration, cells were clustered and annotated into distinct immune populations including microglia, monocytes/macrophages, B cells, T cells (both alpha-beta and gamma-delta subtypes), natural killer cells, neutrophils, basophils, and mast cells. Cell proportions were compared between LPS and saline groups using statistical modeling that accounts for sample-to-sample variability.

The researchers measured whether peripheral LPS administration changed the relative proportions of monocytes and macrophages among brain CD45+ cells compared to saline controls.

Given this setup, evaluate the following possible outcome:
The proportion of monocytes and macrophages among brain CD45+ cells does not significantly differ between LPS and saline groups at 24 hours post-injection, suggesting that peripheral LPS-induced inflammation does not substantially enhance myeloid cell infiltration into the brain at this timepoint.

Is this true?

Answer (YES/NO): NO